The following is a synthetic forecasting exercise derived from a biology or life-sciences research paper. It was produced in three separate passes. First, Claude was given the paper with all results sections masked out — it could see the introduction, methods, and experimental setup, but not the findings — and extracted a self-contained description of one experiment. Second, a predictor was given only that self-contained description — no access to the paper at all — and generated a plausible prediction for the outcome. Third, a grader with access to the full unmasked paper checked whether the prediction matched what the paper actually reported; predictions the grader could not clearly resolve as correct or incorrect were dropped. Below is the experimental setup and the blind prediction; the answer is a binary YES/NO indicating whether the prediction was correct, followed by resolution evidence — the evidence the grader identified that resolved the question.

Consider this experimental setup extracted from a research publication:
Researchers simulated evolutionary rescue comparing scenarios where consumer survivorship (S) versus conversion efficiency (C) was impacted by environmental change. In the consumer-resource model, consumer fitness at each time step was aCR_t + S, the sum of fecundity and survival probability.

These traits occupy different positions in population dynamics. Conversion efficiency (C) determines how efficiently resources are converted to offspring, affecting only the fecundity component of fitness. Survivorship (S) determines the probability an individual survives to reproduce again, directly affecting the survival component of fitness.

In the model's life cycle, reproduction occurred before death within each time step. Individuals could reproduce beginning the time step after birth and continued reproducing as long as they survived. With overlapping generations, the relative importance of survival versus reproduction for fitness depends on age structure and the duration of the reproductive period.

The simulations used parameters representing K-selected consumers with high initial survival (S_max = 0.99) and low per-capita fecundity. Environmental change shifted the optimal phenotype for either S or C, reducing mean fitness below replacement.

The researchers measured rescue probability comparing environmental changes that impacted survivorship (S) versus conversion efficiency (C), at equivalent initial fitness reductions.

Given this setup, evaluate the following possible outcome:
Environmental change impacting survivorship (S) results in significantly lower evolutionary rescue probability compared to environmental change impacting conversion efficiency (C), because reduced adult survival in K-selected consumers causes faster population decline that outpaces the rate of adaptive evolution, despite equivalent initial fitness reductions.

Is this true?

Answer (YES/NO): NO